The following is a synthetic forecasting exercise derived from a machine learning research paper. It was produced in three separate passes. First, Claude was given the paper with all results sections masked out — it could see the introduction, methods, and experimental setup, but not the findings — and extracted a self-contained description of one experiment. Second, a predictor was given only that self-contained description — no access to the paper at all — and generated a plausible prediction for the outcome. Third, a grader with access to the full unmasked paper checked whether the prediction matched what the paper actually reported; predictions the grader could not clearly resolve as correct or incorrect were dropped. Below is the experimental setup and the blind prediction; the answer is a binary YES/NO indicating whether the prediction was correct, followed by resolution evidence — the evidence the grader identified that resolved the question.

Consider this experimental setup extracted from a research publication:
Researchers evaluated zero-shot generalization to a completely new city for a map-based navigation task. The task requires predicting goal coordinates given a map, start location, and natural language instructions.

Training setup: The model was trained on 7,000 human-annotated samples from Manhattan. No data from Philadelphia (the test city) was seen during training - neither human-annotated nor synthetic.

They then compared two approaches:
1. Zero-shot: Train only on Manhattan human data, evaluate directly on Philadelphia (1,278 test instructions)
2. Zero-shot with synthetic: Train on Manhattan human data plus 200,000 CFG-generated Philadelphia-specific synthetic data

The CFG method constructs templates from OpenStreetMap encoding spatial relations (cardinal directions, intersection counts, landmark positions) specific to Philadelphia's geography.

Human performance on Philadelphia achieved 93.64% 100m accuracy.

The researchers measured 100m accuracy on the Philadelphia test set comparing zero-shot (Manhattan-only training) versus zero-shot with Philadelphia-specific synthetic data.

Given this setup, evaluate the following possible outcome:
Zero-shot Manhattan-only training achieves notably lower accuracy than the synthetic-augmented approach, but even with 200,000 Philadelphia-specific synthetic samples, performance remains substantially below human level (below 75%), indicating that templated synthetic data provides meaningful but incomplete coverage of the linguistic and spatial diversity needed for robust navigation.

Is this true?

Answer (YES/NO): YES